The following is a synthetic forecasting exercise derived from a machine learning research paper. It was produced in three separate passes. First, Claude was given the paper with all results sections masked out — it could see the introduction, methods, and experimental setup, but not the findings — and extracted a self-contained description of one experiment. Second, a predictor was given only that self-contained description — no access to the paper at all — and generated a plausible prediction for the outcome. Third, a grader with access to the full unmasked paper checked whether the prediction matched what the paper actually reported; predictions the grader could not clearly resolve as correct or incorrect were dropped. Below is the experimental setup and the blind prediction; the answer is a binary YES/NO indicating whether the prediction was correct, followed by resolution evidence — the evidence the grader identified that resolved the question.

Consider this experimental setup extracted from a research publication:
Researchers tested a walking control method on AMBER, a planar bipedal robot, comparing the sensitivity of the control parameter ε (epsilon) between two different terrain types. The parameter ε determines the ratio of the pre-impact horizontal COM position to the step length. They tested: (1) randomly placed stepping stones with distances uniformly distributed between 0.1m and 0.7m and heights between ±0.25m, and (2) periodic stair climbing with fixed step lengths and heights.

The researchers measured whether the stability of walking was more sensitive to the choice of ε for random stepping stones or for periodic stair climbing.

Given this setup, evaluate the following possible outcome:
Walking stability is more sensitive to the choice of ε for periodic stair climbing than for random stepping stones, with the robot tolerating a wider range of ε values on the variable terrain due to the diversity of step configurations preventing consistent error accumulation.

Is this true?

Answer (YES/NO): YES